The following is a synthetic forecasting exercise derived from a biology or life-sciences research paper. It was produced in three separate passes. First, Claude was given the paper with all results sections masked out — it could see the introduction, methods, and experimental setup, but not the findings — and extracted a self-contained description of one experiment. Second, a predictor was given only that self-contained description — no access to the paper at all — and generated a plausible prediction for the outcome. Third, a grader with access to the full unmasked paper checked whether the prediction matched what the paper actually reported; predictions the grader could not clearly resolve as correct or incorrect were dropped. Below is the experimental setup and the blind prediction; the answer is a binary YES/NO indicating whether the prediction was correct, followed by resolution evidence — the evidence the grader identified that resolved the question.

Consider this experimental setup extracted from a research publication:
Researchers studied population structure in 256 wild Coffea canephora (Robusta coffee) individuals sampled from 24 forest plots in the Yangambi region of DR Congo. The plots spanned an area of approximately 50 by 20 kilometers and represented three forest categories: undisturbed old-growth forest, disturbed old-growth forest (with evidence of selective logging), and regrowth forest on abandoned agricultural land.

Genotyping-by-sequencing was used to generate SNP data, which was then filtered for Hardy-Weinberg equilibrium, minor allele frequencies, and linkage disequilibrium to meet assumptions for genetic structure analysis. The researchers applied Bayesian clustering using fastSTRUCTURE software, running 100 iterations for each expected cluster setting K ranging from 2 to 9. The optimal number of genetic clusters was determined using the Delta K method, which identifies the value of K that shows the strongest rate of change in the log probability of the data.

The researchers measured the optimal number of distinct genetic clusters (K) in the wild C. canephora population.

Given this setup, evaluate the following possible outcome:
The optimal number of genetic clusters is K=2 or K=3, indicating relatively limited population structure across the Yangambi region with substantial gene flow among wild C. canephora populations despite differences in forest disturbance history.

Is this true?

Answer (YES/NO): NO